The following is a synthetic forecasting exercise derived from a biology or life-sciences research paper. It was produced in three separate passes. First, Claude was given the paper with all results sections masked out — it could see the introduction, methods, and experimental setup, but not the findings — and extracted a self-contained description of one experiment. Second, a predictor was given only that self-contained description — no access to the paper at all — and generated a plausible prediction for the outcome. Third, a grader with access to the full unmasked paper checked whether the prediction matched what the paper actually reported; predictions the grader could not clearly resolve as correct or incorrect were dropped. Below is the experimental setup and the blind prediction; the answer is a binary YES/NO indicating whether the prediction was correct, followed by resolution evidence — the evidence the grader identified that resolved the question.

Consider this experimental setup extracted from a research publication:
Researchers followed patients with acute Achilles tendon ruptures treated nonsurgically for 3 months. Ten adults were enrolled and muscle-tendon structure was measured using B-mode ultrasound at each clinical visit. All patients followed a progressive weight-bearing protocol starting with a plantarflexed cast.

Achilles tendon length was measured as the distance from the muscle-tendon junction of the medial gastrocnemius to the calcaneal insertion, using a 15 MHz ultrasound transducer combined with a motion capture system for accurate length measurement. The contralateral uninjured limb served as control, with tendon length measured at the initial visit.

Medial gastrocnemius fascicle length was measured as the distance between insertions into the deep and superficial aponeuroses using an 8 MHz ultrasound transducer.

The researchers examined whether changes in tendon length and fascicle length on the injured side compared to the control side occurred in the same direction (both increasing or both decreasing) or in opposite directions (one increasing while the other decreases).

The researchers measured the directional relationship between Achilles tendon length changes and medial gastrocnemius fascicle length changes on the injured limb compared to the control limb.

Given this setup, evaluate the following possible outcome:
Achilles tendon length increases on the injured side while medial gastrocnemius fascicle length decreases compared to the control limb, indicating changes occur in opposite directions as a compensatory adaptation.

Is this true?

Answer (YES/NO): YES